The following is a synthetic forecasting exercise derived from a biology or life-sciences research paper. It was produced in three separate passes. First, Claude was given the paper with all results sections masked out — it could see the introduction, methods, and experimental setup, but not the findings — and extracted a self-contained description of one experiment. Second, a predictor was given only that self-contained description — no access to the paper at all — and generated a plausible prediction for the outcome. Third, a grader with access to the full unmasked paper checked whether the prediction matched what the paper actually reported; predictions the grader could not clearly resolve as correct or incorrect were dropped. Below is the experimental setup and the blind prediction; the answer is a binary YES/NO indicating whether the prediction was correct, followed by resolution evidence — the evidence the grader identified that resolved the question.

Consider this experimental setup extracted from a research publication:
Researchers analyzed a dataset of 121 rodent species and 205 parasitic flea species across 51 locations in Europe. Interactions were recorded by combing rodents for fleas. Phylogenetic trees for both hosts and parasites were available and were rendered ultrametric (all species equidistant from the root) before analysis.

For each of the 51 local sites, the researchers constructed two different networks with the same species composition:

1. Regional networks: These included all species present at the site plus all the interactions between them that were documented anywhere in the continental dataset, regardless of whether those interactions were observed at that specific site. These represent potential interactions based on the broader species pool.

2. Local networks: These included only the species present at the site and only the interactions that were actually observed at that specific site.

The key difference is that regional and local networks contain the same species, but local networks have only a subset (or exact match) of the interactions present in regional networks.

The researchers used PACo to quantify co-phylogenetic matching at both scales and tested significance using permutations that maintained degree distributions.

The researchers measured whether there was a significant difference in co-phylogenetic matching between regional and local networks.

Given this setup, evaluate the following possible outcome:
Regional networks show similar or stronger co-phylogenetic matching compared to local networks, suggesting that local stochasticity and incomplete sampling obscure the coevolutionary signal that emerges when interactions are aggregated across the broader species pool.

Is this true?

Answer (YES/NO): YES